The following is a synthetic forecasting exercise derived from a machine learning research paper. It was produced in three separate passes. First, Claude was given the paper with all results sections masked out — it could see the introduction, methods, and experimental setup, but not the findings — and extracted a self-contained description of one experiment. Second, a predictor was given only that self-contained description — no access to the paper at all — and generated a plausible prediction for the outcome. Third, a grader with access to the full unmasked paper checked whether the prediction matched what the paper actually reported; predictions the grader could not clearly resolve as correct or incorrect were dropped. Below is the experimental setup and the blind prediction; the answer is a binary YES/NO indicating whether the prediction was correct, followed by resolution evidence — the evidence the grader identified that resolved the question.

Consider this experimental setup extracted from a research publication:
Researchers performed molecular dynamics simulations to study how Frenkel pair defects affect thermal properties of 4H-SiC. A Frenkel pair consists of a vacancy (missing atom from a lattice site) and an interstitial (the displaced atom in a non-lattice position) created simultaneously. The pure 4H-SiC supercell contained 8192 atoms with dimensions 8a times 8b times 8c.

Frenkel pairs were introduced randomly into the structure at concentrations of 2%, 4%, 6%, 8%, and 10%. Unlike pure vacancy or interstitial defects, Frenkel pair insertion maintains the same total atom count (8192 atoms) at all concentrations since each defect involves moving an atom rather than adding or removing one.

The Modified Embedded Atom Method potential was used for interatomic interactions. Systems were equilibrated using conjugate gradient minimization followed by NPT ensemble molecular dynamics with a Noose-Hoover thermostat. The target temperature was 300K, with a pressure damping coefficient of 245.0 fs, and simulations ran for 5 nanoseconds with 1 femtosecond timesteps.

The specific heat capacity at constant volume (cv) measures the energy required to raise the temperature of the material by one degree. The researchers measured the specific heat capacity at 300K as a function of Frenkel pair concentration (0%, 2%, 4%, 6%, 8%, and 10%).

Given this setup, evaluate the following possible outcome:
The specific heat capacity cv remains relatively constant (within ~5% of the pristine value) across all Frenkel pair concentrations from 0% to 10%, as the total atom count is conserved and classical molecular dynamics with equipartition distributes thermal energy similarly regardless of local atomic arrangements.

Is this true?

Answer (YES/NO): NO